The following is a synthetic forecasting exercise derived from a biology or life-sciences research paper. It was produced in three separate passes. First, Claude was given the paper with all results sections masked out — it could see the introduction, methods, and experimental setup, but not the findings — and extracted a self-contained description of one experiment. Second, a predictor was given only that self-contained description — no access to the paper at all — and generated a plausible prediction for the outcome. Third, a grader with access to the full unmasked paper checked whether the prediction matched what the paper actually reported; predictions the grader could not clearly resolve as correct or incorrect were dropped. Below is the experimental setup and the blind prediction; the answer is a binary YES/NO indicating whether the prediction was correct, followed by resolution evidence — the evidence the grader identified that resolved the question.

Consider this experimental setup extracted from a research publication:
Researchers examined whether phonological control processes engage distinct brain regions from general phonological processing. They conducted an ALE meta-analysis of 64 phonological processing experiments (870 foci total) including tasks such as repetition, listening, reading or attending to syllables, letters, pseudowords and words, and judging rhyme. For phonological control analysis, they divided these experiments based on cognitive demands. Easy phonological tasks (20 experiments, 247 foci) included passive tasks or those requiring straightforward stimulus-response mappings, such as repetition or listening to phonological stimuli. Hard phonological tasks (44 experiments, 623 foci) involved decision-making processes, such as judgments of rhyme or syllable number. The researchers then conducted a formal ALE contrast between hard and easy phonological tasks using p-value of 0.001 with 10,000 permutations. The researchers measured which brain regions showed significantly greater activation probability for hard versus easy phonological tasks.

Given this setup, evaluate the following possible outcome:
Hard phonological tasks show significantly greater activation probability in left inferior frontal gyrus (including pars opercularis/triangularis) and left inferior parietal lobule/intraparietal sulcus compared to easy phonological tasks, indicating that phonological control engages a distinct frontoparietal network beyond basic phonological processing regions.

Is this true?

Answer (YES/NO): NO